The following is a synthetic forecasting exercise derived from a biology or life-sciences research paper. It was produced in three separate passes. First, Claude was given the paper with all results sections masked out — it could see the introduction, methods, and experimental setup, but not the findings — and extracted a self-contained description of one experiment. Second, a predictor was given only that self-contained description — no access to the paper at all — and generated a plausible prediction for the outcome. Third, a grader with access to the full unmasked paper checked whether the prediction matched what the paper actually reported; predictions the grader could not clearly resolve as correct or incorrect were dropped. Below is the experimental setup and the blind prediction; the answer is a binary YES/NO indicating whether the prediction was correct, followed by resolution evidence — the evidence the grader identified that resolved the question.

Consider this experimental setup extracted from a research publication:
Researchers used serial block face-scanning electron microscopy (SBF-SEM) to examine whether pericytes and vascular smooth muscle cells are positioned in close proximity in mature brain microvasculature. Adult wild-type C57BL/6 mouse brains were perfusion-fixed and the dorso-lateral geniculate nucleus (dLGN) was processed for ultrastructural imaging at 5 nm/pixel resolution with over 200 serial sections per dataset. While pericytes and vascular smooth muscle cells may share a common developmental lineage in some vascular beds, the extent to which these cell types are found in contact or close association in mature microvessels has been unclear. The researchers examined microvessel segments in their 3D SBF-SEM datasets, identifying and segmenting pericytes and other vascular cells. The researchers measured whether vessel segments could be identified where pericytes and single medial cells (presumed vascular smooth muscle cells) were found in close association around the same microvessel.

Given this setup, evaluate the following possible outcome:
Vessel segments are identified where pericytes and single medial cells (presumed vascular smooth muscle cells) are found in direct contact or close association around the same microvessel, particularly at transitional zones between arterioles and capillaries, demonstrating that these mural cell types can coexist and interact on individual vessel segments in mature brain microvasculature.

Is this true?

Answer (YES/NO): NO